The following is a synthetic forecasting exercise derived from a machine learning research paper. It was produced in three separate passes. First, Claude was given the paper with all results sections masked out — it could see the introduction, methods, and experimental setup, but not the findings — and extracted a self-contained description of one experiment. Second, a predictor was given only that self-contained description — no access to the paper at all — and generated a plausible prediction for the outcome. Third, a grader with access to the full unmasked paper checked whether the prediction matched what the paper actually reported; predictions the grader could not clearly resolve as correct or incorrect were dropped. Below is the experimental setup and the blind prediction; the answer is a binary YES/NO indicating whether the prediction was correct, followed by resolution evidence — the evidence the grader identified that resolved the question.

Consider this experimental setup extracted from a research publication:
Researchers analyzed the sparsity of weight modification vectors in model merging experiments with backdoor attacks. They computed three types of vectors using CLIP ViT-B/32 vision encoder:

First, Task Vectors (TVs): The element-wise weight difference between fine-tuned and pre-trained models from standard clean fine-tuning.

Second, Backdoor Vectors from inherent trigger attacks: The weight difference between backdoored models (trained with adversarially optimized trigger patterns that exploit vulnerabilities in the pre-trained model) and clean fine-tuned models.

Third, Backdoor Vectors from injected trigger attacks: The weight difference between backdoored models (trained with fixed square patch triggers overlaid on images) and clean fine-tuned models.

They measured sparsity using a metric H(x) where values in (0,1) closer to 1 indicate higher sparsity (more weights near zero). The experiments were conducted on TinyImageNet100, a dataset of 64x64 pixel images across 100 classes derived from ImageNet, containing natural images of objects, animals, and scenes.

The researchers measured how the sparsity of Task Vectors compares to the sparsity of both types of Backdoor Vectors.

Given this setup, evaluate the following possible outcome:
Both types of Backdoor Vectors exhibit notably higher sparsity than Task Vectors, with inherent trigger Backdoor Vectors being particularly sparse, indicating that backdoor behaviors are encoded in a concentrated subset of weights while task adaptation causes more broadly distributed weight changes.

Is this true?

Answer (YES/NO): NO